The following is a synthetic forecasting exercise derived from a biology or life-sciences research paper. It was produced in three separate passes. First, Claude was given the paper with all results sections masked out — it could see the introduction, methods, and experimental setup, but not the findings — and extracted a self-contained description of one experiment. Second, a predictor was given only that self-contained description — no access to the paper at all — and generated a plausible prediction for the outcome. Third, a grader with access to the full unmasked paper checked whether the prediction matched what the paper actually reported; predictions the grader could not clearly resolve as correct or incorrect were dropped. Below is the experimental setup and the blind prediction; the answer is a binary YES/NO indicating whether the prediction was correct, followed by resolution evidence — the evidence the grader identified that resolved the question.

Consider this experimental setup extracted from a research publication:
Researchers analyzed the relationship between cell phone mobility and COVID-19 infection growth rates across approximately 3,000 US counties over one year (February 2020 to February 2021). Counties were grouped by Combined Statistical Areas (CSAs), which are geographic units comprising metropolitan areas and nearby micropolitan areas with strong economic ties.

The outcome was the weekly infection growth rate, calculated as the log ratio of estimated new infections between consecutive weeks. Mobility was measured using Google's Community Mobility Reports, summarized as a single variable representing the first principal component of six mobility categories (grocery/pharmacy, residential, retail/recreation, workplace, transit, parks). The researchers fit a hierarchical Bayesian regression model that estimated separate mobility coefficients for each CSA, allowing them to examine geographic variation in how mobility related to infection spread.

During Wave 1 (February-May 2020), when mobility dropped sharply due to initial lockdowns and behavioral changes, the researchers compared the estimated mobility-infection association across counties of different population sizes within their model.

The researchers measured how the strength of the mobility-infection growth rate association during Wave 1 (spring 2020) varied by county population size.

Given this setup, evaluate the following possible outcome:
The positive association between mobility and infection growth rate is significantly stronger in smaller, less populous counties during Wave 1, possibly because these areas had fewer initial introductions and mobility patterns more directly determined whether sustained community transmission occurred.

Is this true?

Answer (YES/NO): NO